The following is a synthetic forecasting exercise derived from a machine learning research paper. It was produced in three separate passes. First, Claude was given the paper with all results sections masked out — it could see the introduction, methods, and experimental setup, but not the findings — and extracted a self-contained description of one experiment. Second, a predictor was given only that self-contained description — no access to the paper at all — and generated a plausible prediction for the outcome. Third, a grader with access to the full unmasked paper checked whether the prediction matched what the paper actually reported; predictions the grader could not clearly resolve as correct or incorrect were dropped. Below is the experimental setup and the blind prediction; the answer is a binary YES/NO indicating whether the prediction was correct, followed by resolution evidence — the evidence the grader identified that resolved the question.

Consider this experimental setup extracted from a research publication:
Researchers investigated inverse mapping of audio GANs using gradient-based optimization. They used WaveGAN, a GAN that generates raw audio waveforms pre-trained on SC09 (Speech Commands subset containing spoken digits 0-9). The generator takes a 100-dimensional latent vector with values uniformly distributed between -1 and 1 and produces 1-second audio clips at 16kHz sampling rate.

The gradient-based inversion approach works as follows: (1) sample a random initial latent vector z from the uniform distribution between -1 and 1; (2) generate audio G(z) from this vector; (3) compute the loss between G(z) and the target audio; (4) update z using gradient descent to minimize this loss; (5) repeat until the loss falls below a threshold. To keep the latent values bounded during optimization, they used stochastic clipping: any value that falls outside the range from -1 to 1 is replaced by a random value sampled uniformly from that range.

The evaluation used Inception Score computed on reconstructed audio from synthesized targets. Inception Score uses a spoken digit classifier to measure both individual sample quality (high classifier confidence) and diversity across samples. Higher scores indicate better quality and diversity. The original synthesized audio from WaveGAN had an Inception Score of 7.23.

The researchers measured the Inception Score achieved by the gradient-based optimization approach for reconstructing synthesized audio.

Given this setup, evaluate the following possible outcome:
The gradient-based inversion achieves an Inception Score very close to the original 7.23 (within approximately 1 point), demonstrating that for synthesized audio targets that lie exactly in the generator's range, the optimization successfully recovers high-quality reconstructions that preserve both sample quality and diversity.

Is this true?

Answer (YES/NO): NO